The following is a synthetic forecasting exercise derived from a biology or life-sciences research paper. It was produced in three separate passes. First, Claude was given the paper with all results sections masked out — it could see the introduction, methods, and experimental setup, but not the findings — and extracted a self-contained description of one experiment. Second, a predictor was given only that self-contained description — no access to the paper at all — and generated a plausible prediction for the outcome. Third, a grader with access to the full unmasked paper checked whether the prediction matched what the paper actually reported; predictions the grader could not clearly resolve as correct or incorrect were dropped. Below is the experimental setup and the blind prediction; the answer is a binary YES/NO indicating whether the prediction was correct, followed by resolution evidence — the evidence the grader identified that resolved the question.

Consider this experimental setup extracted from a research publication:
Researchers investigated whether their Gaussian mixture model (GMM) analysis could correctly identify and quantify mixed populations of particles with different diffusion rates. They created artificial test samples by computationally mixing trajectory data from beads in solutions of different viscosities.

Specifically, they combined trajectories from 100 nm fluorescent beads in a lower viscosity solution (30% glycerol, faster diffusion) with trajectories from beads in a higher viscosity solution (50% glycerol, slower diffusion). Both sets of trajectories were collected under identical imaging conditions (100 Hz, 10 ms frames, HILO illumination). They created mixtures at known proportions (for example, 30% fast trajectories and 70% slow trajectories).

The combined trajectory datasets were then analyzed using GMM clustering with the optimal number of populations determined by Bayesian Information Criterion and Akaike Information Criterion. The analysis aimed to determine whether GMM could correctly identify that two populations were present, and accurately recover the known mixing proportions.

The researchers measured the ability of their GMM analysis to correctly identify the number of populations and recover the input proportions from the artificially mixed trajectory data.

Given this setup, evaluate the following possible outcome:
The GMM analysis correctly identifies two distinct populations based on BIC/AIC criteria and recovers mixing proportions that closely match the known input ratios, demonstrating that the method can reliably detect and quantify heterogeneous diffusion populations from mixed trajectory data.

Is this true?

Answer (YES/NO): YES